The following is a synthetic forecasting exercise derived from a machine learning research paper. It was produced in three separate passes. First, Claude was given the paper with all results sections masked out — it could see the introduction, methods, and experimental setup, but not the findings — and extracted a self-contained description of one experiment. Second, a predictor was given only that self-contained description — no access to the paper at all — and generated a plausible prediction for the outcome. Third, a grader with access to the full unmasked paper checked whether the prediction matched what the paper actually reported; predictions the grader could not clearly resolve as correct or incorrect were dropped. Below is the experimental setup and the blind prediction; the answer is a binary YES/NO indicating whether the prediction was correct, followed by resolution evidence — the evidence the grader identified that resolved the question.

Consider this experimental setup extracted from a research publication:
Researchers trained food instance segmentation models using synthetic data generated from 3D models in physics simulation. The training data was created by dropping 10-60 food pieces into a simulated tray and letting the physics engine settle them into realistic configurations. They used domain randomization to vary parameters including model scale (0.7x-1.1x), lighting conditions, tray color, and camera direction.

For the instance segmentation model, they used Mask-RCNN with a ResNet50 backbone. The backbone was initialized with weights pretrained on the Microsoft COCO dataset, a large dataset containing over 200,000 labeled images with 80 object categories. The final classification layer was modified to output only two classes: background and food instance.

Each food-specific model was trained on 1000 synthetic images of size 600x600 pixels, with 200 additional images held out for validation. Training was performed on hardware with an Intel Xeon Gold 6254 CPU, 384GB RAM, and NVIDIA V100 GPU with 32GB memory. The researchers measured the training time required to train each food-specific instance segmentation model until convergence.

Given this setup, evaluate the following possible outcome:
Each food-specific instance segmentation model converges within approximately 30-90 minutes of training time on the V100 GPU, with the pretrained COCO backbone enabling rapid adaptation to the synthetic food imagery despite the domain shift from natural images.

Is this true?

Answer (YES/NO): NO